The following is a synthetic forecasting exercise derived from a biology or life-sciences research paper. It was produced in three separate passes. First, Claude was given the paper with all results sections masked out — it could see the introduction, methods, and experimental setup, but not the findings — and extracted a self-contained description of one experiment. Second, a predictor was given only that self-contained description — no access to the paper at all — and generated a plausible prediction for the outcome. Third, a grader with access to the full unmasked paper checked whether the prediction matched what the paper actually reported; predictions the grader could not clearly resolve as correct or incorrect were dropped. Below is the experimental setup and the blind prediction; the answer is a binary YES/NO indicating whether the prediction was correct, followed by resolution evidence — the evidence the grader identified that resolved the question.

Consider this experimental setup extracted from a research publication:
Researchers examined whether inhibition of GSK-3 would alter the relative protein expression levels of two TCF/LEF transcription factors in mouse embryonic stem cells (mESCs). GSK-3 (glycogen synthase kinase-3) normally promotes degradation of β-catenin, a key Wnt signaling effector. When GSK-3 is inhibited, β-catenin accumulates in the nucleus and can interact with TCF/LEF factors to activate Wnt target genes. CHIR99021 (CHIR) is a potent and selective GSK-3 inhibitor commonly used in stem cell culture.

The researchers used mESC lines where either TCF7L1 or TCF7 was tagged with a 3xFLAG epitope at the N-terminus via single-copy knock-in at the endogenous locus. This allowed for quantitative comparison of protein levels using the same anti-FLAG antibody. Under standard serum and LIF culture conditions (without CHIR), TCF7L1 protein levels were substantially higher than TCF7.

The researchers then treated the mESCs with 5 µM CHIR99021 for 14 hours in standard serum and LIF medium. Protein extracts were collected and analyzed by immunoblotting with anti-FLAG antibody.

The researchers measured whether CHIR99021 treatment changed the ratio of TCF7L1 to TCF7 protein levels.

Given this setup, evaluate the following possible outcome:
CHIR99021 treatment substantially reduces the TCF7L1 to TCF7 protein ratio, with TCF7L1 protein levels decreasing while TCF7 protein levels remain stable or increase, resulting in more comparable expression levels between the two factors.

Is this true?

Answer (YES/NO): YES